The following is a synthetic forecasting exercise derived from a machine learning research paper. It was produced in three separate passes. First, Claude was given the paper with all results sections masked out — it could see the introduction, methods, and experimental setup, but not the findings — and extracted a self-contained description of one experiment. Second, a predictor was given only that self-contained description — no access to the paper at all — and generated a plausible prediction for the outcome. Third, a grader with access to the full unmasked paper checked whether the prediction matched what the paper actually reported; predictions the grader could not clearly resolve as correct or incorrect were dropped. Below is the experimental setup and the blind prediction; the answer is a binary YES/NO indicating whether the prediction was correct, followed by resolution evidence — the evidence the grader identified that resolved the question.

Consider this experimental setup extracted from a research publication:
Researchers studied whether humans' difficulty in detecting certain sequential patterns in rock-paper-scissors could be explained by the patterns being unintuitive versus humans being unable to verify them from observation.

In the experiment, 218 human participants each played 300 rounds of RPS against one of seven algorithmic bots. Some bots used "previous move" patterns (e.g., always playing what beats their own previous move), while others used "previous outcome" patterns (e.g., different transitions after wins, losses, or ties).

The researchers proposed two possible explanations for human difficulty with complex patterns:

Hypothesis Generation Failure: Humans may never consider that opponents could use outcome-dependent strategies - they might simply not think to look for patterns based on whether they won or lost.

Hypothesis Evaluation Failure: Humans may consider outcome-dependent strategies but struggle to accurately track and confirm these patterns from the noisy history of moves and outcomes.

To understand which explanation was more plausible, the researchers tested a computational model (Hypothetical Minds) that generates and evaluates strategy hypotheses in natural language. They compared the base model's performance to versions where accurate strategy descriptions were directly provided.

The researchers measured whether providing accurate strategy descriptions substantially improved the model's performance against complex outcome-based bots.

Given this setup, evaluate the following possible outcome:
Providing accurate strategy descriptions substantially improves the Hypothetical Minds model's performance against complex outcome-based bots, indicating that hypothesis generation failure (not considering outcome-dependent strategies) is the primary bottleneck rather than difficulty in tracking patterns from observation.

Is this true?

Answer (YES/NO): YES